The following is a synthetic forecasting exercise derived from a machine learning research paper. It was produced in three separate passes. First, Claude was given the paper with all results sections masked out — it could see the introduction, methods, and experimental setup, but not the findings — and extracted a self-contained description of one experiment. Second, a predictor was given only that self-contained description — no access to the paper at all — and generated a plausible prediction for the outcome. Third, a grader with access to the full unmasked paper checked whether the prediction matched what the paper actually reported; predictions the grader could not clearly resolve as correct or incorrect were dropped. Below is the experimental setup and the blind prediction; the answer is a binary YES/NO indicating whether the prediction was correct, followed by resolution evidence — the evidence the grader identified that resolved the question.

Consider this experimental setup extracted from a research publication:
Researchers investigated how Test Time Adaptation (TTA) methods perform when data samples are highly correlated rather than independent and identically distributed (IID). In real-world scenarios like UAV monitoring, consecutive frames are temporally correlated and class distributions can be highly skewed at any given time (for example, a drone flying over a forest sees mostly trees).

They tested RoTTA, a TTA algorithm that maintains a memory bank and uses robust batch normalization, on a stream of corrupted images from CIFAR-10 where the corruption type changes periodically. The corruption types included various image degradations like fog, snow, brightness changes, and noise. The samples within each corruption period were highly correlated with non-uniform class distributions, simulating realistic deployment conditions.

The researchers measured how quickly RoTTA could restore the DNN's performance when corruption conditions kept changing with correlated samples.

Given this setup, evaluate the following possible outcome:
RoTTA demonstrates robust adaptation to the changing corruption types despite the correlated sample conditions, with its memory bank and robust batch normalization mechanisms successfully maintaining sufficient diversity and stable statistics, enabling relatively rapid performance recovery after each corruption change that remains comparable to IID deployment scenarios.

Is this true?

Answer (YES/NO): NO